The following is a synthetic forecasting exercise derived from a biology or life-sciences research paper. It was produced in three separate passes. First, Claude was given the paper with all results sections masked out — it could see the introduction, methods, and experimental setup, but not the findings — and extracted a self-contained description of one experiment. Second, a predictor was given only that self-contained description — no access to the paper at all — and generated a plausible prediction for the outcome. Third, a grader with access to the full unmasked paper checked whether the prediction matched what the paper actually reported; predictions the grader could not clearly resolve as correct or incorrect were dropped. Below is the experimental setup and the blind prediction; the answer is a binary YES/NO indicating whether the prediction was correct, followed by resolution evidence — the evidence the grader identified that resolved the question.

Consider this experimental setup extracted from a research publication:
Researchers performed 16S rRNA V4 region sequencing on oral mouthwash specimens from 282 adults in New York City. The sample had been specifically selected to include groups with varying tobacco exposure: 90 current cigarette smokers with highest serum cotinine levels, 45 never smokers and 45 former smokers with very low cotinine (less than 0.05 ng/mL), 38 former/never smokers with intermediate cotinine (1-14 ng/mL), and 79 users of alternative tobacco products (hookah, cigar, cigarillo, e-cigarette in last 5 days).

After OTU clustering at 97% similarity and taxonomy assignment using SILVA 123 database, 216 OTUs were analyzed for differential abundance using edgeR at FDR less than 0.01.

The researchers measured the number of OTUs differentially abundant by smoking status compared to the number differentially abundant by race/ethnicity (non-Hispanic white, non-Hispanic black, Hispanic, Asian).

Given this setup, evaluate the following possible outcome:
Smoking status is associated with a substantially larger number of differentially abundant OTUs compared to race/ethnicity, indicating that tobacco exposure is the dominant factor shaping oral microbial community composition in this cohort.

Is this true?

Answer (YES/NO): YES